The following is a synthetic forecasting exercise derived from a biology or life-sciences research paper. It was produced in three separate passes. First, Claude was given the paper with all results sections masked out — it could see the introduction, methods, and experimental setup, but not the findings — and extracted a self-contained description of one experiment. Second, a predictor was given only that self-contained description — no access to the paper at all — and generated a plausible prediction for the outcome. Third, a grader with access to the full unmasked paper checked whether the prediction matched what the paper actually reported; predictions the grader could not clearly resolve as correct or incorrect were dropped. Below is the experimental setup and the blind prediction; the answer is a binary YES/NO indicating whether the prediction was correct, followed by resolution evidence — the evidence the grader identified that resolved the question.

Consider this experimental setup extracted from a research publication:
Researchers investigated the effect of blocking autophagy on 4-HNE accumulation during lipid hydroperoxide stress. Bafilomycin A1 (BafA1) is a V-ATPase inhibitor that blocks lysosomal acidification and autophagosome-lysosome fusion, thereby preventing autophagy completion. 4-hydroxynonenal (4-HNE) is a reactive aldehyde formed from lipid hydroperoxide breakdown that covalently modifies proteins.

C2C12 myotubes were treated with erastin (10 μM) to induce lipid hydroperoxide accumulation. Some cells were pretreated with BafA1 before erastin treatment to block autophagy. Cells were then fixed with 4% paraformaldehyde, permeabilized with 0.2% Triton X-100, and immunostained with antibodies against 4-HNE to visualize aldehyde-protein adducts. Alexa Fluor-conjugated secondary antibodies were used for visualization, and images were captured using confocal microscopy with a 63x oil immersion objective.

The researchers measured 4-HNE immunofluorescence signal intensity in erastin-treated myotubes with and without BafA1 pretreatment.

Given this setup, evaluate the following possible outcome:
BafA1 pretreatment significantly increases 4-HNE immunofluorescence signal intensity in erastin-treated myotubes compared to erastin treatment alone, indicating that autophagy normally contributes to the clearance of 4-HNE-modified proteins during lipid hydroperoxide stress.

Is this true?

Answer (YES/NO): NO